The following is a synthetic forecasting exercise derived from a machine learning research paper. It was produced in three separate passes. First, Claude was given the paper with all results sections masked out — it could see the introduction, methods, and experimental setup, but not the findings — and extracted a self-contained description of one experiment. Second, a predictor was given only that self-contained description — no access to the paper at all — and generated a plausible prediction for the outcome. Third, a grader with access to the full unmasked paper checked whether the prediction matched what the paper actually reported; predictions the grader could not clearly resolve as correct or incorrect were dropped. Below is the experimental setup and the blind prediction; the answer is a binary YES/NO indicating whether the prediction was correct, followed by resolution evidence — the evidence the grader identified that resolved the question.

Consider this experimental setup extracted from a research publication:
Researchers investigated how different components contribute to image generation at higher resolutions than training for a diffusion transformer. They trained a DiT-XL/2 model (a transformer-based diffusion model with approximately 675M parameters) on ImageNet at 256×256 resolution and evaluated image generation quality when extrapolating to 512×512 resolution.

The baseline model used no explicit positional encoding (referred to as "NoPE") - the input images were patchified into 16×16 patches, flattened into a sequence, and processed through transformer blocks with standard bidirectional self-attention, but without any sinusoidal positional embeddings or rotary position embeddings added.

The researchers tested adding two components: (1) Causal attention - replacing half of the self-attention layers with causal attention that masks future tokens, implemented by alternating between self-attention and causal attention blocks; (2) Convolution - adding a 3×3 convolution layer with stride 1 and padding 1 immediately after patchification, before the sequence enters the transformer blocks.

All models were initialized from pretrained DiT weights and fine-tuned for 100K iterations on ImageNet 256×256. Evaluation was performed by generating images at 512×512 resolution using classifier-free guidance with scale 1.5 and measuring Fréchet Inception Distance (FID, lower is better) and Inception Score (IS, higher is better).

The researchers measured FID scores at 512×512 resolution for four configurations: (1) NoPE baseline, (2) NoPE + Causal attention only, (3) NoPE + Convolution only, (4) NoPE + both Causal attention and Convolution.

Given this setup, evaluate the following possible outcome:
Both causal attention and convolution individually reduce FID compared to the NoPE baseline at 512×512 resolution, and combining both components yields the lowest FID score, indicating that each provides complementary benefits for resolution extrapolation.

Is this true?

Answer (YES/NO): YES